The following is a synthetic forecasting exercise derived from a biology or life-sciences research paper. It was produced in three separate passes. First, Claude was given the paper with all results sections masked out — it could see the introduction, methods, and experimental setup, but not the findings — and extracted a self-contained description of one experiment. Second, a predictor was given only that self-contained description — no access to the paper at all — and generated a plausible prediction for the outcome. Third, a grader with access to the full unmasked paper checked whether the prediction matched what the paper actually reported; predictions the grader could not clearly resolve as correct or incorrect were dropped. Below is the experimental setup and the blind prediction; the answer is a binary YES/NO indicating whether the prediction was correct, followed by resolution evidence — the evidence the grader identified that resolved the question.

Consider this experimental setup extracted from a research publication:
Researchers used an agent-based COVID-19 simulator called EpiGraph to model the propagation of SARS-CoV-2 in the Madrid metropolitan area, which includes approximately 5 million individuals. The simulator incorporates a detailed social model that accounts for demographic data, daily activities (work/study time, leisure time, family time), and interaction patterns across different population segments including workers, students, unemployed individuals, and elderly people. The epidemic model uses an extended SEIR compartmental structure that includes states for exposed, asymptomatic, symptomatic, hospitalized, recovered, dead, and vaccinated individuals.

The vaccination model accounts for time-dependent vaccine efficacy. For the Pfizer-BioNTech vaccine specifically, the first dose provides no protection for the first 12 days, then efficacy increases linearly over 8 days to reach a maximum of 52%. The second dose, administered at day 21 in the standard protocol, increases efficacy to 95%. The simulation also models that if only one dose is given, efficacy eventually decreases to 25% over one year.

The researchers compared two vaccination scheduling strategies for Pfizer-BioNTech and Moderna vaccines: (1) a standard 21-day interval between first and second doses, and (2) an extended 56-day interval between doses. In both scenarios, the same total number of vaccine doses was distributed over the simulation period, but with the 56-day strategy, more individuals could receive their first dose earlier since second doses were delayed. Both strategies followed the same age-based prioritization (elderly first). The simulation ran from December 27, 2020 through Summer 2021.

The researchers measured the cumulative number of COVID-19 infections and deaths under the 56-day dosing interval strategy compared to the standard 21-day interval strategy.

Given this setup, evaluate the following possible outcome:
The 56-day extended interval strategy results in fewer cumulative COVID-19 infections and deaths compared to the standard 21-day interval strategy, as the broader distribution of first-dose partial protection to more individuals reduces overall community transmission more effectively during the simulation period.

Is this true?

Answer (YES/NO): YES